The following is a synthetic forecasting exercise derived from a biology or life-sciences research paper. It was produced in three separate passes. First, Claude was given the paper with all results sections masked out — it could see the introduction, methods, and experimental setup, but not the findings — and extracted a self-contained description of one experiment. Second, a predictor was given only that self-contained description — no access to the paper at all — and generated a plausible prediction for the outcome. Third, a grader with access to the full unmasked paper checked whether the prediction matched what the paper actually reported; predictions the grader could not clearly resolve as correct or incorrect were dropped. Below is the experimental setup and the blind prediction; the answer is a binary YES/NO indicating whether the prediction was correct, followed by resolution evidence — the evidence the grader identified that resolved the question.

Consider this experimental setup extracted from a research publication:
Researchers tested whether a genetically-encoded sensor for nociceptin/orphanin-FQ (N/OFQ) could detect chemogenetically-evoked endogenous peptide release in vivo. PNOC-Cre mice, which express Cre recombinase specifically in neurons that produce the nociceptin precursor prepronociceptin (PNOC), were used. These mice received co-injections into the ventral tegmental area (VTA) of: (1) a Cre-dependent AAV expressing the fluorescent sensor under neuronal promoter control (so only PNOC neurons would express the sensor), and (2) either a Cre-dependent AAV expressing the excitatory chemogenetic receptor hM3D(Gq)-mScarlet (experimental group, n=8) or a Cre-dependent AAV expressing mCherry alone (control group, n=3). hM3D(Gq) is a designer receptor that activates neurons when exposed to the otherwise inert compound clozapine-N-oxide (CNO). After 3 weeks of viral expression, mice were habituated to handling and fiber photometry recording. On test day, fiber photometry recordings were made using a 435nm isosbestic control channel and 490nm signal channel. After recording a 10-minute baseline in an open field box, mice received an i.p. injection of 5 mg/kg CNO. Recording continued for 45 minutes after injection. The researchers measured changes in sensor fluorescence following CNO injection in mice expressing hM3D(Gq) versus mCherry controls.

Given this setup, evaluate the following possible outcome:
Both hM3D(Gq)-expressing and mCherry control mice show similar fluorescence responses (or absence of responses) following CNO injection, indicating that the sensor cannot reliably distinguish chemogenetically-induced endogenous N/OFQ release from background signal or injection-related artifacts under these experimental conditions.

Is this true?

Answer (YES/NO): NO